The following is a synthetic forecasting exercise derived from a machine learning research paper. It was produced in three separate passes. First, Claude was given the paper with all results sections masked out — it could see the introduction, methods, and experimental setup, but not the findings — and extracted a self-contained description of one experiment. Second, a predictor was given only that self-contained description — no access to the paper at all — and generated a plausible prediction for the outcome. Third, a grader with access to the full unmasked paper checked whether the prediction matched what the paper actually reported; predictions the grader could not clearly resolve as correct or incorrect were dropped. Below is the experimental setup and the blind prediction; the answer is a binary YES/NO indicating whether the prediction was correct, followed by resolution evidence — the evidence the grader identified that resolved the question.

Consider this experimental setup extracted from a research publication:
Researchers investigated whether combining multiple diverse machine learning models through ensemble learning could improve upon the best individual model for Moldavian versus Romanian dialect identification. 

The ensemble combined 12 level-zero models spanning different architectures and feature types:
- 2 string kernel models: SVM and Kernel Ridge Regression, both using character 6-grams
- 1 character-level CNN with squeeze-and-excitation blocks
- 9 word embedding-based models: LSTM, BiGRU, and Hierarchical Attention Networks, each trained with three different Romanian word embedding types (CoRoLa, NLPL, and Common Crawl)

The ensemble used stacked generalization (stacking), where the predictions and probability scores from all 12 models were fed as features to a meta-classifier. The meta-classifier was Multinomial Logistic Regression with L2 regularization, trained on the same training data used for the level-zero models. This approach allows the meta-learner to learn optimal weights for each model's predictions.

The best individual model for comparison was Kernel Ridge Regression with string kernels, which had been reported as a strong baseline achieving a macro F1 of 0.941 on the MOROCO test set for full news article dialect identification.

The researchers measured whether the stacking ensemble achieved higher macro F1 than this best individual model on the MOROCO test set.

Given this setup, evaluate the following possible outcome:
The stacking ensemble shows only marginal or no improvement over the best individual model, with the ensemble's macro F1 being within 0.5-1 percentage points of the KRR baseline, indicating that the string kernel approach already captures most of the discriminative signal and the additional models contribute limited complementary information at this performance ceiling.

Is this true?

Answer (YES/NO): NO